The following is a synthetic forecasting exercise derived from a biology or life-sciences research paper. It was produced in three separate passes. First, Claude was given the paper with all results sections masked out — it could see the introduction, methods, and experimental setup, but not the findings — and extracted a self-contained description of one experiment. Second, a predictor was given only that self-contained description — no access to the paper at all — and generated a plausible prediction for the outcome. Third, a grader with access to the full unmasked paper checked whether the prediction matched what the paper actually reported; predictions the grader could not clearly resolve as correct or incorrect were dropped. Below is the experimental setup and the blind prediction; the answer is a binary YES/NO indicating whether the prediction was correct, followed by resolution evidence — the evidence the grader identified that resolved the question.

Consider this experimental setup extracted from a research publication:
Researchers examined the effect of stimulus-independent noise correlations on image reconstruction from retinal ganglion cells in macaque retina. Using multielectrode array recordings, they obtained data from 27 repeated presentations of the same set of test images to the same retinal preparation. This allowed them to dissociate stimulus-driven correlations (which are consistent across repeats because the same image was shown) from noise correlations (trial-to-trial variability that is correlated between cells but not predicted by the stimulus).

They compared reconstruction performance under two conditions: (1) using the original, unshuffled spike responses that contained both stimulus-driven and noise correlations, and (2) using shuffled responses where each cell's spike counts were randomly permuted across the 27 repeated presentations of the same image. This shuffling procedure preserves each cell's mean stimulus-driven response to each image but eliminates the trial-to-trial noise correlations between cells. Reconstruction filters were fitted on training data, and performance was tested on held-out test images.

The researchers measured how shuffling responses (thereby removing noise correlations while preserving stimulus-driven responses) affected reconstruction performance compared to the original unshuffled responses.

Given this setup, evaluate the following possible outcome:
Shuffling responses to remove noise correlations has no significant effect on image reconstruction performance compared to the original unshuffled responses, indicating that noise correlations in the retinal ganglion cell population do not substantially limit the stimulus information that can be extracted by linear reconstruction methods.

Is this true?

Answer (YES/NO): YES